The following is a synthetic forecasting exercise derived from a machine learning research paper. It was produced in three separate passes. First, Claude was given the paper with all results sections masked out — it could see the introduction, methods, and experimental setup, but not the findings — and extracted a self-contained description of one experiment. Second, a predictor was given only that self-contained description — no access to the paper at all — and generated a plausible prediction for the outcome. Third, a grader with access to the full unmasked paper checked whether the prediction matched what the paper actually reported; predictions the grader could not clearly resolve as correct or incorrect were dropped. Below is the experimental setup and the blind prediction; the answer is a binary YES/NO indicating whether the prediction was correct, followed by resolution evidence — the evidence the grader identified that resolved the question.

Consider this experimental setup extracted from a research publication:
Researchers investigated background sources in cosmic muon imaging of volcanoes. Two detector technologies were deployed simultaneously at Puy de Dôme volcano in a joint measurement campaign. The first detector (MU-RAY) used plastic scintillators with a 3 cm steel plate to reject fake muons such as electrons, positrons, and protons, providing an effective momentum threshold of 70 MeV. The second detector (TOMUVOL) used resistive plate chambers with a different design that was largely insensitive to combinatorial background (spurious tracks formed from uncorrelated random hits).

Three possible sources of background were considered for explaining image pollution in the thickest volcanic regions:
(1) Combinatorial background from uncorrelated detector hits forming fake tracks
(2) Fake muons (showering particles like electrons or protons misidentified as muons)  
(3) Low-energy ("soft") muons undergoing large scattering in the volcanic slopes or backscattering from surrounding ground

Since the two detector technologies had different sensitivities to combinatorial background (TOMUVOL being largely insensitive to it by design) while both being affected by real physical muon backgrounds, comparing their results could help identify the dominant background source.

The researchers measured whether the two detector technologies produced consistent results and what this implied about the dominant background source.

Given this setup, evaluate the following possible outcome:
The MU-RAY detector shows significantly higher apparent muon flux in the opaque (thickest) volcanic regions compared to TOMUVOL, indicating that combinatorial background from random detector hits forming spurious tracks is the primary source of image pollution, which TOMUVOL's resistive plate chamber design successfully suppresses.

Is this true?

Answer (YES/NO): NO